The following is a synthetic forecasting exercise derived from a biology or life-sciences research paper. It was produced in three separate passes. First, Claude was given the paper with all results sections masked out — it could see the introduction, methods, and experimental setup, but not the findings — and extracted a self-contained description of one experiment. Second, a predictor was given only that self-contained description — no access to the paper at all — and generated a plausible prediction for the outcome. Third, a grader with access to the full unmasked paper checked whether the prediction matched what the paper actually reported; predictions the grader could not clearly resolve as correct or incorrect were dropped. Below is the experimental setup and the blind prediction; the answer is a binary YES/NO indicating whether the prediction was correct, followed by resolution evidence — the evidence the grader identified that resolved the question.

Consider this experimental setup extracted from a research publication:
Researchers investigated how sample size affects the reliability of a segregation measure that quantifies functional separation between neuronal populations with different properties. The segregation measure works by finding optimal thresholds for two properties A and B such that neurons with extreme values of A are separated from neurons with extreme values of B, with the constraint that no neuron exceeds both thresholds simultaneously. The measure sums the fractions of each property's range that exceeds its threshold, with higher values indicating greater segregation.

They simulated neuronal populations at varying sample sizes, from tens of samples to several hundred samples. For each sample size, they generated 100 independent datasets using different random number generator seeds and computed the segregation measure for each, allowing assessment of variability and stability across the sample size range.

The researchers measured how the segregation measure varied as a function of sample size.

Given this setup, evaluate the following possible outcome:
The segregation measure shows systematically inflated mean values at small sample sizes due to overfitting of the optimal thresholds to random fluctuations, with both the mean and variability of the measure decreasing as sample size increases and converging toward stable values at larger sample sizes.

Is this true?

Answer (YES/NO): NO